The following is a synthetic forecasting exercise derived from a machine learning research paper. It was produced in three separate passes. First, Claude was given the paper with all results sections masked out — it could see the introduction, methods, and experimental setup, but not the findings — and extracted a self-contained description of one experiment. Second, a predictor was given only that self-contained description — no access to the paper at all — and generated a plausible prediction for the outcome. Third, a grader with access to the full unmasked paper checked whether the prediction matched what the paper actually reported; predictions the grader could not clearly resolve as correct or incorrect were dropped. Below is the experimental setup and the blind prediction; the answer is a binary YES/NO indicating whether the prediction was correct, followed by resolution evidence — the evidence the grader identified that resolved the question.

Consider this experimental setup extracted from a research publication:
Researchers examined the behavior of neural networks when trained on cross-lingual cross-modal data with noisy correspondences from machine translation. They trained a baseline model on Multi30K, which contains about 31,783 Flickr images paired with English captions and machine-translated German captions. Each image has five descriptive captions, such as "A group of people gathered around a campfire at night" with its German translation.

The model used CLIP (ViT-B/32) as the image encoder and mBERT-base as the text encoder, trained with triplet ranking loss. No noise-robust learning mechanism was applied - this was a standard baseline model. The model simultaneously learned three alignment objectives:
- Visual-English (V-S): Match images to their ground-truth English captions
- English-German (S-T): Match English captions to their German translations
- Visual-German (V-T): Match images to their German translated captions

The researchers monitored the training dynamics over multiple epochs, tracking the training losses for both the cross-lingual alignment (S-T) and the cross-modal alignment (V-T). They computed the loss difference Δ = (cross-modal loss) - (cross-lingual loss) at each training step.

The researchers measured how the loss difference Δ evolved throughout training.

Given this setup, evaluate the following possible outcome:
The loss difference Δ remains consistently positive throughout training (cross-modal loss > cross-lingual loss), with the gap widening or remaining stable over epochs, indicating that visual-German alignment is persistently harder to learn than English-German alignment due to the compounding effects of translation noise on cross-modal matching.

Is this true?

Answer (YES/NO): YES